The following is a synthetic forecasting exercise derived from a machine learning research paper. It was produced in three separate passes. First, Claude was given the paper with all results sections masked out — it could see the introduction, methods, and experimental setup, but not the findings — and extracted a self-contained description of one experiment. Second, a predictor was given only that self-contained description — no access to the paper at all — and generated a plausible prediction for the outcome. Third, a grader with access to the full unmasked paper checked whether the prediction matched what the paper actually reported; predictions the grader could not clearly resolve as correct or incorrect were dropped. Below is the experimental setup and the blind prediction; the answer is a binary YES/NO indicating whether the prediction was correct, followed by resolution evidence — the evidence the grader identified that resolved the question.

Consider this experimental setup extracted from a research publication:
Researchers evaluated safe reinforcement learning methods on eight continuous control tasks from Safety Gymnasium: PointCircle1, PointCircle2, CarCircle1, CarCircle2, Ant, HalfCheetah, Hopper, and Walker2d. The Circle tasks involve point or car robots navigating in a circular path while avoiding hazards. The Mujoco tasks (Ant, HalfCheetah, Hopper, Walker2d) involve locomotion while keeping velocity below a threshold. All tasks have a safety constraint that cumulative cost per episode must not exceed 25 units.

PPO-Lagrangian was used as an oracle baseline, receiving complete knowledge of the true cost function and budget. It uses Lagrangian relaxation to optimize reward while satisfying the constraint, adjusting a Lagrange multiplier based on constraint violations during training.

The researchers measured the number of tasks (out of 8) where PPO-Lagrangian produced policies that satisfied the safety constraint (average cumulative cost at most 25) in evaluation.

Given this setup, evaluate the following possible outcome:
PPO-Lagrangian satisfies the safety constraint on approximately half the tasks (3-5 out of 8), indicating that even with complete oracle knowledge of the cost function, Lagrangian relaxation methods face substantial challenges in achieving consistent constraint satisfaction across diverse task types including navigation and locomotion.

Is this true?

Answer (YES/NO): YES